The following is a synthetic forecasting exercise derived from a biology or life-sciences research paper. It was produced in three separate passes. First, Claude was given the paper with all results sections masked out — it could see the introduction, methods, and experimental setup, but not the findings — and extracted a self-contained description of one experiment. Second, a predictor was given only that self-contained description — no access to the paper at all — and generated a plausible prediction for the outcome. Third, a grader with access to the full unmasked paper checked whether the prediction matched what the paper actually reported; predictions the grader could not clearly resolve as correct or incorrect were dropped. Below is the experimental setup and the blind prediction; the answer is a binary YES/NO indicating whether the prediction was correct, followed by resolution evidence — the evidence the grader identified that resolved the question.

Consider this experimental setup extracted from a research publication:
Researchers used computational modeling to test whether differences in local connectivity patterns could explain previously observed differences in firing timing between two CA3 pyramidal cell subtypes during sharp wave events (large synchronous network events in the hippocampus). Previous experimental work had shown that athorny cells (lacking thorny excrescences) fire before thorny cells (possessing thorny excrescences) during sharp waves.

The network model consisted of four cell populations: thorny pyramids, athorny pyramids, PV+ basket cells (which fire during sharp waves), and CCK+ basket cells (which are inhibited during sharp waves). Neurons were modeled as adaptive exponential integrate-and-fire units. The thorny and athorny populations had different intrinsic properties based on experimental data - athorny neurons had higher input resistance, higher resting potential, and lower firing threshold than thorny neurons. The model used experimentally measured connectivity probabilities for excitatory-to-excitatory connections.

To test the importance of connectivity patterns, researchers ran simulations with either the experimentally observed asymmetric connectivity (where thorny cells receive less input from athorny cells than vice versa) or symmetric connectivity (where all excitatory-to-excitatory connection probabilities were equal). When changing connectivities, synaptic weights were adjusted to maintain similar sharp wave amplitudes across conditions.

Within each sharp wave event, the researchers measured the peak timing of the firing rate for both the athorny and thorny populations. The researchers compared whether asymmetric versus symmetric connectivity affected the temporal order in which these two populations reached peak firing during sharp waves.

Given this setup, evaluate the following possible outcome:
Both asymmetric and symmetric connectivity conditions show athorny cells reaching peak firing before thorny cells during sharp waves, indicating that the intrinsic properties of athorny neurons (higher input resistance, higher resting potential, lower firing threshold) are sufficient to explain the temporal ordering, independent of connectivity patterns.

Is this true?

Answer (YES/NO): NO